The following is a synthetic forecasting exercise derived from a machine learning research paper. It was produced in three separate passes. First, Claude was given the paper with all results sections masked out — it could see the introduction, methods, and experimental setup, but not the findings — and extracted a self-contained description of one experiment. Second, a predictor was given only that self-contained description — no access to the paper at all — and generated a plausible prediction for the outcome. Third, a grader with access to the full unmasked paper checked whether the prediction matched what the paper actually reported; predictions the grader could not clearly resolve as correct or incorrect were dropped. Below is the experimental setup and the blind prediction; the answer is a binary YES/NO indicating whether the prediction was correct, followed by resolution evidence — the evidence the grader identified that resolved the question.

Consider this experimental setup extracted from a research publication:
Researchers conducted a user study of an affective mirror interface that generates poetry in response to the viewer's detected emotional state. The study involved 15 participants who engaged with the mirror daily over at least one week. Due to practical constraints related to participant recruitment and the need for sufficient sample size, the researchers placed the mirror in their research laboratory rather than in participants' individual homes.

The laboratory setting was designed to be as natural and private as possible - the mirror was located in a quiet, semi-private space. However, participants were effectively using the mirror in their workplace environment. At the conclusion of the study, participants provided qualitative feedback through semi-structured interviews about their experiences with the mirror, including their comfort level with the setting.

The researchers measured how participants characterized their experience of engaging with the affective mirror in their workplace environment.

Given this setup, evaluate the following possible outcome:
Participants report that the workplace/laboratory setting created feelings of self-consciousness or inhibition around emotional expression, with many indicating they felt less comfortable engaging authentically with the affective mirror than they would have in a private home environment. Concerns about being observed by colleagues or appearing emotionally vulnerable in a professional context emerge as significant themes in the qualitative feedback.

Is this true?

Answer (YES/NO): YES